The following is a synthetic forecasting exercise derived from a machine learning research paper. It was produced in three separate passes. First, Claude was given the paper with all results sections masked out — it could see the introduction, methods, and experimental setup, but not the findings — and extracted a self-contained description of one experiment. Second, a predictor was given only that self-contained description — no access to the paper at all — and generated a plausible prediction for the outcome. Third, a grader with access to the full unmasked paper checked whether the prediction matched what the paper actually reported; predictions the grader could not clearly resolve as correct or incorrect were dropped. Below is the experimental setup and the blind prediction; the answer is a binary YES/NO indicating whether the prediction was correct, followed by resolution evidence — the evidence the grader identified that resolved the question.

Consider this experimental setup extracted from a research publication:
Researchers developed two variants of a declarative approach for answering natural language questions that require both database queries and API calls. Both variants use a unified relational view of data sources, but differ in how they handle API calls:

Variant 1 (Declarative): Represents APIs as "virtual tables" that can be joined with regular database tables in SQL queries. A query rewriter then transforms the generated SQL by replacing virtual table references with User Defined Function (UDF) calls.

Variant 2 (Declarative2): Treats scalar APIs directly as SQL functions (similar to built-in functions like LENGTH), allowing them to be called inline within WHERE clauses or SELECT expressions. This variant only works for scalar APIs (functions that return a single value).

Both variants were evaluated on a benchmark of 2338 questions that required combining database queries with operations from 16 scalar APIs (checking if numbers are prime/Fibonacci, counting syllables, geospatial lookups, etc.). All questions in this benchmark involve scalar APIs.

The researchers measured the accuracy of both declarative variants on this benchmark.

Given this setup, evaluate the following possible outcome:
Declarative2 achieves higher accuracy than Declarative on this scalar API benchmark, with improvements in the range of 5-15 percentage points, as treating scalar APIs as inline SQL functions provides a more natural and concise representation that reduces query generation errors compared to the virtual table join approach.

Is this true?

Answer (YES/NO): YES